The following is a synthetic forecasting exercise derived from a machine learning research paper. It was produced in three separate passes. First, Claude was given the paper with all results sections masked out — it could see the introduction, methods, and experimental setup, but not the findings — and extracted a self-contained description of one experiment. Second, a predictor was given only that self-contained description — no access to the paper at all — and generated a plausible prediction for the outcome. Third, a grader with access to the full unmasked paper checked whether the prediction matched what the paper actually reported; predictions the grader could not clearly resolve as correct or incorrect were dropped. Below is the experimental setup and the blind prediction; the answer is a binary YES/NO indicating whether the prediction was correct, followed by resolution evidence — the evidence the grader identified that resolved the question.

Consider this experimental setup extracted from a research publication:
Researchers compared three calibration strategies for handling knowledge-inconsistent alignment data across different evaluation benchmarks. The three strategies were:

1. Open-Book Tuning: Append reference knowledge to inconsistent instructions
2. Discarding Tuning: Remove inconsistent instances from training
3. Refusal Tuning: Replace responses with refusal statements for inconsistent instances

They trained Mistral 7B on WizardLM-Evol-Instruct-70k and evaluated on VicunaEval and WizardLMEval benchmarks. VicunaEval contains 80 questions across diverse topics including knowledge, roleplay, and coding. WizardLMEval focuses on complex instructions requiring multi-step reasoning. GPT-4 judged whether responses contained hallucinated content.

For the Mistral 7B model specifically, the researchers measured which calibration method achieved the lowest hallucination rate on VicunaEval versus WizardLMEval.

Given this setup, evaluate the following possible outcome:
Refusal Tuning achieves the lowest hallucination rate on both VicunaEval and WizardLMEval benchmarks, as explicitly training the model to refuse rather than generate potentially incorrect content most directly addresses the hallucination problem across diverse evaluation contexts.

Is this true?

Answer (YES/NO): NO